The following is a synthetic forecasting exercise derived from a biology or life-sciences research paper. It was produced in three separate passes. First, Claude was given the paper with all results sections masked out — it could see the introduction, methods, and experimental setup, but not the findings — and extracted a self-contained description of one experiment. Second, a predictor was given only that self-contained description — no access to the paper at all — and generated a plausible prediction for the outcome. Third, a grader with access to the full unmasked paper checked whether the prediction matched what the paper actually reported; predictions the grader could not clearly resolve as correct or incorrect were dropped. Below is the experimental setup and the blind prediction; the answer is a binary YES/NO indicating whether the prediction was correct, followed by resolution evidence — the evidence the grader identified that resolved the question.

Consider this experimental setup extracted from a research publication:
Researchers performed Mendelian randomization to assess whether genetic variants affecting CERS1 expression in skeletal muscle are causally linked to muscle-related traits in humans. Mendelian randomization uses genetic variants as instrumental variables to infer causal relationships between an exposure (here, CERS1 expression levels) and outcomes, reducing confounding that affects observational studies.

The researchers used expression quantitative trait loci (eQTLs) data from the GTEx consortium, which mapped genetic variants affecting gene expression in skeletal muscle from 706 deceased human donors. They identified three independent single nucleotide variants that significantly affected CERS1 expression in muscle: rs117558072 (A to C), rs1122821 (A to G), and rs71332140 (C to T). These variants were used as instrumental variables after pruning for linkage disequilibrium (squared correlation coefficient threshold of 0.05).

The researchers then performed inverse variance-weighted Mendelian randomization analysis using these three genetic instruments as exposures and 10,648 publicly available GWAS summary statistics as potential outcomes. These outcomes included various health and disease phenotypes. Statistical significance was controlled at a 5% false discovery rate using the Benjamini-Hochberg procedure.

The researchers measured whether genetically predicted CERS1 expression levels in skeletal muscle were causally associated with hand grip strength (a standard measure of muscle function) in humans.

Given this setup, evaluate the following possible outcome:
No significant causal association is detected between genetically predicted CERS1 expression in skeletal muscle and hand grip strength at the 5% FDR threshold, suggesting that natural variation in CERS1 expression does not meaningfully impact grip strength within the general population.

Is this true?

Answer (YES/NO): NO